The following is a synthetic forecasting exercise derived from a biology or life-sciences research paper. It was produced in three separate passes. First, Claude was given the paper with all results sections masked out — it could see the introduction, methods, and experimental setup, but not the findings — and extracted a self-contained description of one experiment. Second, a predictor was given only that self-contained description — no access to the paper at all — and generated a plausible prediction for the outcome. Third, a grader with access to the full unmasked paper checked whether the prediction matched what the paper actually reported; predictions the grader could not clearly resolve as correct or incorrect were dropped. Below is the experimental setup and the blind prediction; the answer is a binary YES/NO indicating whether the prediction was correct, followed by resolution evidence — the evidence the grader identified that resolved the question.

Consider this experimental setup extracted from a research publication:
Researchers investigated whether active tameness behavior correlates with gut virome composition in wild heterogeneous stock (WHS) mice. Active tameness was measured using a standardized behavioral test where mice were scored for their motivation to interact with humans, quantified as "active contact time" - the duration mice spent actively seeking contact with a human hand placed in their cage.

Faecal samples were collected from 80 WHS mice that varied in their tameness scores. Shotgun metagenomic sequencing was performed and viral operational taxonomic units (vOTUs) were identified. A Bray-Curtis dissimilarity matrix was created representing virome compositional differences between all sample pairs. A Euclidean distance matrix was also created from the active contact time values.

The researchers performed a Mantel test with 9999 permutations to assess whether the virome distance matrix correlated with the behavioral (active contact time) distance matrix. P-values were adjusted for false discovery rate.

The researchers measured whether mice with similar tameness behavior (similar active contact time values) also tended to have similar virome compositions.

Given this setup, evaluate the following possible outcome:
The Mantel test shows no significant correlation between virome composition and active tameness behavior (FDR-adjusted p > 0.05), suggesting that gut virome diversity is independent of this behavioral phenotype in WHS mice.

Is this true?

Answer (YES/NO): YES